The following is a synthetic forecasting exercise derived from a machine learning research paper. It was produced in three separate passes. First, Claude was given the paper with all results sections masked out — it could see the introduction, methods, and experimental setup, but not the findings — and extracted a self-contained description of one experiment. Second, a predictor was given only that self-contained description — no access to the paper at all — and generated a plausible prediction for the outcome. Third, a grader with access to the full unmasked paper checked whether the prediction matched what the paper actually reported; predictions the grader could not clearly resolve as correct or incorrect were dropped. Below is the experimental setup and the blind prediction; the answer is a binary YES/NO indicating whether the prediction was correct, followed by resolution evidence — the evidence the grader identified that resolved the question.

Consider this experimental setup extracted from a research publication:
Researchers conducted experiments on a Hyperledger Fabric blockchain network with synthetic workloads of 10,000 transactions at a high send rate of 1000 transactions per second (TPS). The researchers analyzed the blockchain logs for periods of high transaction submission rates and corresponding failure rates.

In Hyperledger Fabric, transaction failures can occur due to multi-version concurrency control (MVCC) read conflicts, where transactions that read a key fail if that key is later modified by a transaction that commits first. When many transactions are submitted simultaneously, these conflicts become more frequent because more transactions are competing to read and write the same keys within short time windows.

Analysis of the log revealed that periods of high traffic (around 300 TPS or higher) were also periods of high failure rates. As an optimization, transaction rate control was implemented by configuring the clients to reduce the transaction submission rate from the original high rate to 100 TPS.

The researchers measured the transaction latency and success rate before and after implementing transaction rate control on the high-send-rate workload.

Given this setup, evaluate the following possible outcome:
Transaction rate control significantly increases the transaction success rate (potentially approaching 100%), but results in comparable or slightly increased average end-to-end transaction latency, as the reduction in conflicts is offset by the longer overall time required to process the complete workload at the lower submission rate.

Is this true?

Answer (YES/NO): NO